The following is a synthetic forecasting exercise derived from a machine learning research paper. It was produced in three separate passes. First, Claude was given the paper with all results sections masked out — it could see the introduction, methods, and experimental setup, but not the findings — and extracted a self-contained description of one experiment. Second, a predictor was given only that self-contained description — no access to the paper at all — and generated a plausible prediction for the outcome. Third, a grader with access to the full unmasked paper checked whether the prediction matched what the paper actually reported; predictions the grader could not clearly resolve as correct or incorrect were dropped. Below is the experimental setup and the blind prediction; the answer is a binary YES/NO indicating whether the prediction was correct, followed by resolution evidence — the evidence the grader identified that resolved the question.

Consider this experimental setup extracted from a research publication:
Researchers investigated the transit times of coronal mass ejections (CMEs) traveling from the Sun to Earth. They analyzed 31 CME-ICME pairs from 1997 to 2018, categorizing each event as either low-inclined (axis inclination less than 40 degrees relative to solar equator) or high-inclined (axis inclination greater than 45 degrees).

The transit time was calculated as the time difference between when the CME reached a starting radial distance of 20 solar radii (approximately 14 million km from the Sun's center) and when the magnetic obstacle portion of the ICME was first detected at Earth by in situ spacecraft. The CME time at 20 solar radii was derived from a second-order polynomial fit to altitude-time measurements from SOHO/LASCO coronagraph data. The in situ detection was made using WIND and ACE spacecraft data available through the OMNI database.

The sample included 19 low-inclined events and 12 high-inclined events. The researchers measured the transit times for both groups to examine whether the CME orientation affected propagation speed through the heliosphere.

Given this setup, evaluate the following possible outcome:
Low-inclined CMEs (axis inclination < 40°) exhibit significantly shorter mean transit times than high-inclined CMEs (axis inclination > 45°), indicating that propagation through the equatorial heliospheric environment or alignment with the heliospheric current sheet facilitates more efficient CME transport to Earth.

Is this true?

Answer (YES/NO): NO